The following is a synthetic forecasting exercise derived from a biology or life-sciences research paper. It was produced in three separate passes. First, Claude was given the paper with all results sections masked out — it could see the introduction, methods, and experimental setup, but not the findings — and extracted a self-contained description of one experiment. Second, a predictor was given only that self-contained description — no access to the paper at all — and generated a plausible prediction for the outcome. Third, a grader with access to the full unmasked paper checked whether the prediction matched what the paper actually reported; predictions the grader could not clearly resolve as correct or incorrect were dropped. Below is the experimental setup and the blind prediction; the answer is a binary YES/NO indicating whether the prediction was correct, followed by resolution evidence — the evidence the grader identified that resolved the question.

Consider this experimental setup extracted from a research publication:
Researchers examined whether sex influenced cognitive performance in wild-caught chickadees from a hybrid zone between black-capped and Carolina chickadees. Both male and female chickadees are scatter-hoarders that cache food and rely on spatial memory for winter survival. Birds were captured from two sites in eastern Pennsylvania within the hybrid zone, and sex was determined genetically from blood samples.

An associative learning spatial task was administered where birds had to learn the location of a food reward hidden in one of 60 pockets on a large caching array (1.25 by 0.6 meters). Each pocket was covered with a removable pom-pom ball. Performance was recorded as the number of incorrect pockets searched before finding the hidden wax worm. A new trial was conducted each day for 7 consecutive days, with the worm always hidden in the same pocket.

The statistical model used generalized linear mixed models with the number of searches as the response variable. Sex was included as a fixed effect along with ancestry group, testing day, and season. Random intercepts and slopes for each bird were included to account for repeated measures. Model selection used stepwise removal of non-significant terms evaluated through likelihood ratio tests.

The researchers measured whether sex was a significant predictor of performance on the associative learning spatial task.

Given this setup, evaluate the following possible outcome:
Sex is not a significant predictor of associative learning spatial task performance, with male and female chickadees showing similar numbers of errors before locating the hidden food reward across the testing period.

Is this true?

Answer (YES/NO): NO